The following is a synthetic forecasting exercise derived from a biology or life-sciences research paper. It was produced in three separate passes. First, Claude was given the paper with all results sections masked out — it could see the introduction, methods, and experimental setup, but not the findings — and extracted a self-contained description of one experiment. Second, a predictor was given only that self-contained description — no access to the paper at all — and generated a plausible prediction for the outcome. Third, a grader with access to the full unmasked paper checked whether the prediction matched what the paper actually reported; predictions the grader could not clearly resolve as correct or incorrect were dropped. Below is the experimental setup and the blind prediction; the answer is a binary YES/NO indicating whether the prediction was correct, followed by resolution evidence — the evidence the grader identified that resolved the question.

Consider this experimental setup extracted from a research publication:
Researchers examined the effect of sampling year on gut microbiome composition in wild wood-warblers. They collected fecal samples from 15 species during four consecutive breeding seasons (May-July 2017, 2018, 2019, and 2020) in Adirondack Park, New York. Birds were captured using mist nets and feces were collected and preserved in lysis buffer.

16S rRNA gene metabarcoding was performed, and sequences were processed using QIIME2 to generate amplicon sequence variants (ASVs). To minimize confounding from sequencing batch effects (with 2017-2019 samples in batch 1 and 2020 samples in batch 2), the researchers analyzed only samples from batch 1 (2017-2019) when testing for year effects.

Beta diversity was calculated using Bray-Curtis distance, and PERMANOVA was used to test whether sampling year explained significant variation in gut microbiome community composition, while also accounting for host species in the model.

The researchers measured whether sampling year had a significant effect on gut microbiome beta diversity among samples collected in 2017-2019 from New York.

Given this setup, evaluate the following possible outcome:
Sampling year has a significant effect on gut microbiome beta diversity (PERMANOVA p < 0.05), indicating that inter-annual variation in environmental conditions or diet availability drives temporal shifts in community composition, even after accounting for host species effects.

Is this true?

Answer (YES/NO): NO